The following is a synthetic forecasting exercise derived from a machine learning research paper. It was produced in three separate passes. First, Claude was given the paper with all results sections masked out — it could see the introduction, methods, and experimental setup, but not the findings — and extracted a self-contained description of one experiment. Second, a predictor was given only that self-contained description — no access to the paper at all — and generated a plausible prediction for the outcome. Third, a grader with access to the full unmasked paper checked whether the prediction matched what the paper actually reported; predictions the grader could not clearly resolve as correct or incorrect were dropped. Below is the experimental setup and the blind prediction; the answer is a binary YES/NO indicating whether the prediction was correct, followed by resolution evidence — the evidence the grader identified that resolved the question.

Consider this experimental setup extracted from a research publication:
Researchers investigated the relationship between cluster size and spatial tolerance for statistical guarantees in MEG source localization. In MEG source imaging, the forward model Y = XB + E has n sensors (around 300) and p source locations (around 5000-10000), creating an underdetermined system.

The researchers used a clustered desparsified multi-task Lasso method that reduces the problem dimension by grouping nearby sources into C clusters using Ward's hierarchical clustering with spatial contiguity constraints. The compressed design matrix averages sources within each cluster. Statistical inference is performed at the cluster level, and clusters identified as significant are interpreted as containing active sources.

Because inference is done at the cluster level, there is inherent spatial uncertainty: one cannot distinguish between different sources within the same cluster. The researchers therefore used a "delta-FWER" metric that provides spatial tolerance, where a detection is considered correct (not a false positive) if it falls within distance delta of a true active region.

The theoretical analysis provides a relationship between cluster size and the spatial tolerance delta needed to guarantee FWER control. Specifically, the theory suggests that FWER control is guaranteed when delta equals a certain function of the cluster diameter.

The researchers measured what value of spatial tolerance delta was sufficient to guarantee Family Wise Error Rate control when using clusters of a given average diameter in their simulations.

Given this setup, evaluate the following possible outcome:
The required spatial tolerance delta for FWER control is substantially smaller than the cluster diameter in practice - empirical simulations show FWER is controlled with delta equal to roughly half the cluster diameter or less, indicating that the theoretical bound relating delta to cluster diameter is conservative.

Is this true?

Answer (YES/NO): NO